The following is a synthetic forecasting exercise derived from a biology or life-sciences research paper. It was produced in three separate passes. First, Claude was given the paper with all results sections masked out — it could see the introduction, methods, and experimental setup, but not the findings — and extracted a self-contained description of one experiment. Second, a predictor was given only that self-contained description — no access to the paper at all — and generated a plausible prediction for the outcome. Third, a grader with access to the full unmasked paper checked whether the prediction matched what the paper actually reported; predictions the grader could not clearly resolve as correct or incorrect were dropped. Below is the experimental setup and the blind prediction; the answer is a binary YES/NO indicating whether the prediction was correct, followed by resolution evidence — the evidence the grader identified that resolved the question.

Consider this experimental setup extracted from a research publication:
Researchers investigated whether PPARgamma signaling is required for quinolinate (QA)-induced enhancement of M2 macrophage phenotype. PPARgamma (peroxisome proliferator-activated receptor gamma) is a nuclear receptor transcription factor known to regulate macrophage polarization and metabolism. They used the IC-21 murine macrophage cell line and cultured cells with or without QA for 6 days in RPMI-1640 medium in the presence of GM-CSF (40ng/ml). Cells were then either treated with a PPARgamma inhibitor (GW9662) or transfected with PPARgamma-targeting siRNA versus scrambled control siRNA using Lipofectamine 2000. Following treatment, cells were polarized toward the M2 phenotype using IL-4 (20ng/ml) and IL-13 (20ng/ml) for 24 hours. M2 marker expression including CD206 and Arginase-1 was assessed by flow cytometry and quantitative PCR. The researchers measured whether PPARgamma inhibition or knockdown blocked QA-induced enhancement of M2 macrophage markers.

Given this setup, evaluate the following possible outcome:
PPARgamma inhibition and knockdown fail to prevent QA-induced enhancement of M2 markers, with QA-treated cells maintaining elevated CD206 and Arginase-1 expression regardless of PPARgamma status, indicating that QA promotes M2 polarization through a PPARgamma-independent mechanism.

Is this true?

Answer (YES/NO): NO